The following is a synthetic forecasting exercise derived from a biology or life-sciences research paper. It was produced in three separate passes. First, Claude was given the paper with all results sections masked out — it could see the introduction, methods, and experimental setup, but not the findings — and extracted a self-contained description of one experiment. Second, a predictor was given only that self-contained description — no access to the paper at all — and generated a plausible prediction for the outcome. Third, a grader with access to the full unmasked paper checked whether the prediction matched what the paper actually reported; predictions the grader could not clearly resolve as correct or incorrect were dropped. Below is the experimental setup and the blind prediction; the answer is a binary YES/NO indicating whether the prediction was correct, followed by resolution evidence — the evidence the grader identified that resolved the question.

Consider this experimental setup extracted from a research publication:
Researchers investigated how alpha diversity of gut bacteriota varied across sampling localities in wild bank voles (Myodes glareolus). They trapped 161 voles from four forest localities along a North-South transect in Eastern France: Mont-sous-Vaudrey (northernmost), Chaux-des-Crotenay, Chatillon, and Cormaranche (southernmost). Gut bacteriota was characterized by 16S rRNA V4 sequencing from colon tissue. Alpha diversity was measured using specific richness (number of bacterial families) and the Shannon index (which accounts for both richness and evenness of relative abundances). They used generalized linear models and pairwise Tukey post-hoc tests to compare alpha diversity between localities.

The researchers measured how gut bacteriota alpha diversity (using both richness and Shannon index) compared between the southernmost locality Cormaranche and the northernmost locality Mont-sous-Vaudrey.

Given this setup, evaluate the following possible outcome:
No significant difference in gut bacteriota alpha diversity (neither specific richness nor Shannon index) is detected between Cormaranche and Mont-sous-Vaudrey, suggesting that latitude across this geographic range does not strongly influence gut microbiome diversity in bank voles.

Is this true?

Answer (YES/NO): NO